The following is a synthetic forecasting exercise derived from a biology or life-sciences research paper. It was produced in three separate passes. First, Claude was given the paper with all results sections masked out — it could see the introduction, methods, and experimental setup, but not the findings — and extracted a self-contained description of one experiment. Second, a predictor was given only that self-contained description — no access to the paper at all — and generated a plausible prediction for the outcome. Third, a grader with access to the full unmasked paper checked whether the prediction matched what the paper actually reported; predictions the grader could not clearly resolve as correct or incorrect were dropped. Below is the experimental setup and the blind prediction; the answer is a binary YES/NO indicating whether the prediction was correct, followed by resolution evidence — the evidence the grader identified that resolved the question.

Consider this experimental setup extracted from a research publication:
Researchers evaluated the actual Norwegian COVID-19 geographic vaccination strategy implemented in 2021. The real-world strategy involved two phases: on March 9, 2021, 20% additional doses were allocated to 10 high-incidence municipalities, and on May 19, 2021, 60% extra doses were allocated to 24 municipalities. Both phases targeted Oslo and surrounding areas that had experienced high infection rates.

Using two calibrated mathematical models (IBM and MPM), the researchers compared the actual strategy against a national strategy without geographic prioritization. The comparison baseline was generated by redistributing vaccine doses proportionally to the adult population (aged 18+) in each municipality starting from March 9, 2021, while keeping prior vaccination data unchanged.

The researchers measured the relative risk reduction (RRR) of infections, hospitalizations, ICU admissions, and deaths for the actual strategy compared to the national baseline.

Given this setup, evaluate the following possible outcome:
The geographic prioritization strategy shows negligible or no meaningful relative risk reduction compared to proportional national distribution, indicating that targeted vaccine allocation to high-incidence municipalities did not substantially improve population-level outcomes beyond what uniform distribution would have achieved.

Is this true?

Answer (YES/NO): YES